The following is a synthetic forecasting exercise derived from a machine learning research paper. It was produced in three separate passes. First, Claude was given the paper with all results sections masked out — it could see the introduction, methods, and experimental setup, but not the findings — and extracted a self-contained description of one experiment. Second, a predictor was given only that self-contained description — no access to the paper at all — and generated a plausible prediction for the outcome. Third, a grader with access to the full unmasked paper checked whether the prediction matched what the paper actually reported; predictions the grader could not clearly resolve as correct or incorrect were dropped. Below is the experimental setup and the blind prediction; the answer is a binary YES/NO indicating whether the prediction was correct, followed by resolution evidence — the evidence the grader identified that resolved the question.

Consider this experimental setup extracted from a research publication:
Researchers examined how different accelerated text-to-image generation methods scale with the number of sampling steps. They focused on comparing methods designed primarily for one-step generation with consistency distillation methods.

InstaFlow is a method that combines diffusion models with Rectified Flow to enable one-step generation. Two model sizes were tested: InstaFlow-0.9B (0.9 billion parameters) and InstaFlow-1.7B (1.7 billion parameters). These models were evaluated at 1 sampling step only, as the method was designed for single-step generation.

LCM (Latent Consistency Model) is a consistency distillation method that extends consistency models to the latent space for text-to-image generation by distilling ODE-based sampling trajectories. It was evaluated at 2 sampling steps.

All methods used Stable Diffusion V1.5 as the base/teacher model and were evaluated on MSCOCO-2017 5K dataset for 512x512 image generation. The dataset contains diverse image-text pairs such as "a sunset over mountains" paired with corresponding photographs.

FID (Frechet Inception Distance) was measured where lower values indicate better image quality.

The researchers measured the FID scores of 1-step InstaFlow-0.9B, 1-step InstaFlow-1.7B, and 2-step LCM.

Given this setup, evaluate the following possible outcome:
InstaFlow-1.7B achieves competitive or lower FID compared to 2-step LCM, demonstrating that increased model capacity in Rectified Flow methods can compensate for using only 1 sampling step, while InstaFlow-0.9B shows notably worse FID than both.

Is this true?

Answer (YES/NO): NO